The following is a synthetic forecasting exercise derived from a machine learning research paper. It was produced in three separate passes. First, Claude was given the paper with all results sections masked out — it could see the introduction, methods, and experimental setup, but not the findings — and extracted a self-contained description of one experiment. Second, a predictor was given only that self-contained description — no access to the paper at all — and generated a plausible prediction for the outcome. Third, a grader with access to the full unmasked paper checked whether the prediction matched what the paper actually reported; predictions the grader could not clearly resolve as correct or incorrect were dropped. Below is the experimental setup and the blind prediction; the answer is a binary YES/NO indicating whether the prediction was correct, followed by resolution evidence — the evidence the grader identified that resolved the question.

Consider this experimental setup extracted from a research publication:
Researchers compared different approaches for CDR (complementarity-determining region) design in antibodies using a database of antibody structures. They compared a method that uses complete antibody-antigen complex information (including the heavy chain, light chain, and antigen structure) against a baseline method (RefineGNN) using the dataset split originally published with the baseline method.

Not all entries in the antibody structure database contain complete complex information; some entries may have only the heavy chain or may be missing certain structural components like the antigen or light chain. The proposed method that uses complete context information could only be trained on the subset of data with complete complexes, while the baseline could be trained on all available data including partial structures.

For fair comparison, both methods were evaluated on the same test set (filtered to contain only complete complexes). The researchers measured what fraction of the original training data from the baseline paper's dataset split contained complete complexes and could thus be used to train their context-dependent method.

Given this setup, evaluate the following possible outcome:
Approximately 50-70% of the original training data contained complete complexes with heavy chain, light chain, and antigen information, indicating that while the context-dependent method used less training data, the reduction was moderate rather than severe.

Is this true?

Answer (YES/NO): YES